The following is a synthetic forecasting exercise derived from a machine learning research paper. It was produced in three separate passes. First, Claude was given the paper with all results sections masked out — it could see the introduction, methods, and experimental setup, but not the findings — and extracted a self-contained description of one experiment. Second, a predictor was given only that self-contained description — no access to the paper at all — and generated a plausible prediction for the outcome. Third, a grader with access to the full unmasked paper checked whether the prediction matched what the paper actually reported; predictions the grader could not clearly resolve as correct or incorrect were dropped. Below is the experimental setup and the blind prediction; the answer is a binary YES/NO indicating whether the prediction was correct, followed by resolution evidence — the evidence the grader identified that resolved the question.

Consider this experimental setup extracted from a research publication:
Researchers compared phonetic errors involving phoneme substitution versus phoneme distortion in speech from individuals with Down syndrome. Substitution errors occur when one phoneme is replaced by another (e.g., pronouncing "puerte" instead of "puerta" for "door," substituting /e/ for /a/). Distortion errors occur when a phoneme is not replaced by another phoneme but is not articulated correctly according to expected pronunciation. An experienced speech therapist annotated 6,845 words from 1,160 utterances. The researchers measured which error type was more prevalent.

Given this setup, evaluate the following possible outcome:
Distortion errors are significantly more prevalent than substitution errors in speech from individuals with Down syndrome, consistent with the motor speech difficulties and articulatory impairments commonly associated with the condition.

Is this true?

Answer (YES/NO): YES